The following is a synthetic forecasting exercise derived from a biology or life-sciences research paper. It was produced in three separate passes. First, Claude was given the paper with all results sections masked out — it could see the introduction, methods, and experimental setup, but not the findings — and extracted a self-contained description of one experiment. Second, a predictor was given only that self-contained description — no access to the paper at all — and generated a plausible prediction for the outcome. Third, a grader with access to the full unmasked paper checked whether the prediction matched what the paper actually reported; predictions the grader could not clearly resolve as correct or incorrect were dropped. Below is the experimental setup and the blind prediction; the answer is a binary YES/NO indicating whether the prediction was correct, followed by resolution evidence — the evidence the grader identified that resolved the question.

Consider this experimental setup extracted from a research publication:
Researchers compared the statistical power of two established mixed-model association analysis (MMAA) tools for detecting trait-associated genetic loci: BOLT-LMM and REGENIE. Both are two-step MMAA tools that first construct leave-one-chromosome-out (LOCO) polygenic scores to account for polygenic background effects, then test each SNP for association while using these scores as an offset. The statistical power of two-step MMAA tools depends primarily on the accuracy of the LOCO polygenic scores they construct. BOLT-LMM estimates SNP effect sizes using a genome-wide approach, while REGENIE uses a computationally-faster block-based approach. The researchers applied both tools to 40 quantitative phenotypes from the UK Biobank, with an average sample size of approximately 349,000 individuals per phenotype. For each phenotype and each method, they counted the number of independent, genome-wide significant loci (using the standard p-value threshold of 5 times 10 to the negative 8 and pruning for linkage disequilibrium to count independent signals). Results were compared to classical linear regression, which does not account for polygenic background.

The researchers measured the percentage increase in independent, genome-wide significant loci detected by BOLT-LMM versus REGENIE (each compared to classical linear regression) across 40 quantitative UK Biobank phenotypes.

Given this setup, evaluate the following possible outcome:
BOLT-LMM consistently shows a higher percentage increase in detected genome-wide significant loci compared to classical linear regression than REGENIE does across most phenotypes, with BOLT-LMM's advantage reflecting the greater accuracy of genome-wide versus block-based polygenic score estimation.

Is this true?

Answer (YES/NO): YES